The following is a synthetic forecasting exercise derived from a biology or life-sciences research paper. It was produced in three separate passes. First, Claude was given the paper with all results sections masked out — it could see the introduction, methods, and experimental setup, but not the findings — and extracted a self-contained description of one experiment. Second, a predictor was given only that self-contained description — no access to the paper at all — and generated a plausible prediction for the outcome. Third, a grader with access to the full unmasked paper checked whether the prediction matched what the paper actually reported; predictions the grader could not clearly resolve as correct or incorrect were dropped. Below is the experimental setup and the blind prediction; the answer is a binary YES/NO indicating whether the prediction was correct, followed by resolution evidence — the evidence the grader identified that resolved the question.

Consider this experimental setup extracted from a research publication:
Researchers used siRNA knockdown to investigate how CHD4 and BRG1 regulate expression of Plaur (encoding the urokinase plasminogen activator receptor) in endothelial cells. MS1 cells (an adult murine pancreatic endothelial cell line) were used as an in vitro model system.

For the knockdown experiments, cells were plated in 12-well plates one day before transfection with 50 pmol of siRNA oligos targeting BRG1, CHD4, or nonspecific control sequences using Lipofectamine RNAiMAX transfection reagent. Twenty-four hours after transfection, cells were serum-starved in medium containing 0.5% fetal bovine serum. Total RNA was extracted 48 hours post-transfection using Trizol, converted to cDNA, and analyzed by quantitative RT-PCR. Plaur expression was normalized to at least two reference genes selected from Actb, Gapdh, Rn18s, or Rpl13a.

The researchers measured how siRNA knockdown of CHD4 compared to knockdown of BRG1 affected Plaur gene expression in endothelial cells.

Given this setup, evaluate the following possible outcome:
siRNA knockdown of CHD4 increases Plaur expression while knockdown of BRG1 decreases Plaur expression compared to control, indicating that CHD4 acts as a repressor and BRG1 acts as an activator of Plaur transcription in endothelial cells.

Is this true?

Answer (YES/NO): YES